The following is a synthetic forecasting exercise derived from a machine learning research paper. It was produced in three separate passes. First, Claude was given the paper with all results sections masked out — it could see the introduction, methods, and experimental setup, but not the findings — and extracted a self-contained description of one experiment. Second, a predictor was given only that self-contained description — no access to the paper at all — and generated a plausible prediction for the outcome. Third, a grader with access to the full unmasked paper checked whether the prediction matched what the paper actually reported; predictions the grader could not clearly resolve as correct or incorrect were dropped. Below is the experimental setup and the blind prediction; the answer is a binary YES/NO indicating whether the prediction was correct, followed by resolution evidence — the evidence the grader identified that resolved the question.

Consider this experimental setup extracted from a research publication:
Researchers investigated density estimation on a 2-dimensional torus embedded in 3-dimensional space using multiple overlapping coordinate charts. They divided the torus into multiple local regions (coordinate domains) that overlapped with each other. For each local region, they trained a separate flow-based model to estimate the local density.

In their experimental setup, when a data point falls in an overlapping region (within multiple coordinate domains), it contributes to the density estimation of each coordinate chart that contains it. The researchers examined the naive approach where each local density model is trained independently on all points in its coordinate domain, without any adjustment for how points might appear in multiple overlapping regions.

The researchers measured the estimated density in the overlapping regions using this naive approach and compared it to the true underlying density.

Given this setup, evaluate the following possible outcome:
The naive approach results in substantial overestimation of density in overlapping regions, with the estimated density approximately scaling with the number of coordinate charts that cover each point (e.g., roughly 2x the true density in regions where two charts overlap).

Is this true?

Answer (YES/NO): YES